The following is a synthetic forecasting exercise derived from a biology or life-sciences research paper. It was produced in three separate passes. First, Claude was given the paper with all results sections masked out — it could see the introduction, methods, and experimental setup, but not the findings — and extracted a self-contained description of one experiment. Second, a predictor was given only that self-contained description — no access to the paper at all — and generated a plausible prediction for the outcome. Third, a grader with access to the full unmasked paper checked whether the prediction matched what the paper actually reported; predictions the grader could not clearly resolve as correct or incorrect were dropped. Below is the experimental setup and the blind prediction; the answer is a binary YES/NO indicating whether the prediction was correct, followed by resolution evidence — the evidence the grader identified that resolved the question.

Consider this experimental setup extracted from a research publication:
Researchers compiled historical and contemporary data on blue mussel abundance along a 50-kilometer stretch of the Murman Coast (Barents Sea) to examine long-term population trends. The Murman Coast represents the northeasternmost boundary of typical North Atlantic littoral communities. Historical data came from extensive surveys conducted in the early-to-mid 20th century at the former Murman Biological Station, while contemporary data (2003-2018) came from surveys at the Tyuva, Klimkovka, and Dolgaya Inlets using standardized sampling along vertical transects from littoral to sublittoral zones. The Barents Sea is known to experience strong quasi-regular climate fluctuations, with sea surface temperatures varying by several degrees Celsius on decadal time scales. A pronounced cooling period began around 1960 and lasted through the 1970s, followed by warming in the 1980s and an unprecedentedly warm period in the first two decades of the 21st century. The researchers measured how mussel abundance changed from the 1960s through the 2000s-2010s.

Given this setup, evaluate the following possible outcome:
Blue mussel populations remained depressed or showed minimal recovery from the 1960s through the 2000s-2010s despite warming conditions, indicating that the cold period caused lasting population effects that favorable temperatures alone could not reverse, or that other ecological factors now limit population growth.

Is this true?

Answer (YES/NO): YES